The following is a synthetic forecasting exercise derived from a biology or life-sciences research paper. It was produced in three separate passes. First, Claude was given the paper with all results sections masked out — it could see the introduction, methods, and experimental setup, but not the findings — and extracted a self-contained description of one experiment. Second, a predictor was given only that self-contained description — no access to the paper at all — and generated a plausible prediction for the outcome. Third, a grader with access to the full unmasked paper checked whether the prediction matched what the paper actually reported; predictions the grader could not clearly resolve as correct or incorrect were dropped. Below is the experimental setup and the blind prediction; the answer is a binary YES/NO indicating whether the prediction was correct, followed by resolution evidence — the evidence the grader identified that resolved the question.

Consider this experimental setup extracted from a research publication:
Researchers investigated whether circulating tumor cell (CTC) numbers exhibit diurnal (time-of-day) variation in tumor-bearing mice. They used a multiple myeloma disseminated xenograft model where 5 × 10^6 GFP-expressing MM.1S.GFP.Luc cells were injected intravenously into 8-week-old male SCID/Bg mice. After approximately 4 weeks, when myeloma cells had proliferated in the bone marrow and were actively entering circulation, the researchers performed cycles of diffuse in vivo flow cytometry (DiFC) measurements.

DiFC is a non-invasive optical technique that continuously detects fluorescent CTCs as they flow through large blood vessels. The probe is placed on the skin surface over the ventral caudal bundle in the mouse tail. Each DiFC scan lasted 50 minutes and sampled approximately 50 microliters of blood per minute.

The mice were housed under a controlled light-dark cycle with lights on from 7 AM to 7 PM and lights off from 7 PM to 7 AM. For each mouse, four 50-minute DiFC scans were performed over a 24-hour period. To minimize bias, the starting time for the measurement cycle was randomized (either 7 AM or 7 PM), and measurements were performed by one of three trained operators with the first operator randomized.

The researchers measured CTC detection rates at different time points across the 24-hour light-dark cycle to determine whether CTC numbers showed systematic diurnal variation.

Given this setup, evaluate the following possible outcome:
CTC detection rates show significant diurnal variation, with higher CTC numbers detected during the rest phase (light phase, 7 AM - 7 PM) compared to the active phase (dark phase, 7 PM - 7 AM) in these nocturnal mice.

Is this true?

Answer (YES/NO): NO